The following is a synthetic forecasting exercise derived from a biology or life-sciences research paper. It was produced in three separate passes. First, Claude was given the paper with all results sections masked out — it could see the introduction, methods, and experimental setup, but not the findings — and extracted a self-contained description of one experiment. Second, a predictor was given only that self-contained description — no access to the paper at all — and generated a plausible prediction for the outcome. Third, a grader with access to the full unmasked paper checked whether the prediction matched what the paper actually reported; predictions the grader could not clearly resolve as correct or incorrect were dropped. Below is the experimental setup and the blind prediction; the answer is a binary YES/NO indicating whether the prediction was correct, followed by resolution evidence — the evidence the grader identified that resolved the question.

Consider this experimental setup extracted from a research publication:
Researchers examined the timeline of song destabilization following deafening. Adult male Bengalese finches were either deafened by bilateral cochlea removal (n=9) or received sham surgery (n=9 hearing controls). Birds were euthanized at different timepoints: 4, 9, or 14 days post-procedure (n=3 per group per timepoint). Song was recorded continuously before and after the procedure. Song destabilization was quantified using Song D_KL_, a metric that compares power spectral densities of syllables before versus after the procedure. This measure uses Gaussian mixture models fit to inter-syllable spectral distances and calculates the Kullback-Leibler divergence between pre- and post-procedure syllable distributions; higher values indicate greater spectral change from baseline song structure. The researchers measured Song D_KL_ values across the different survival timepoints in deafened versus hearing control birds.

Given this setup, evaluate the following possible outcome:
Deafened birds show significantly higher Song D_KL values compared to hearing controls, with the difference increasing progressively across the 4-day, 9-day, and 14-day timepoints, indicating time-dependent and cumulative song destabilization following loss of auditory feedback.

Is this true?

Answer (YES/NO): YES